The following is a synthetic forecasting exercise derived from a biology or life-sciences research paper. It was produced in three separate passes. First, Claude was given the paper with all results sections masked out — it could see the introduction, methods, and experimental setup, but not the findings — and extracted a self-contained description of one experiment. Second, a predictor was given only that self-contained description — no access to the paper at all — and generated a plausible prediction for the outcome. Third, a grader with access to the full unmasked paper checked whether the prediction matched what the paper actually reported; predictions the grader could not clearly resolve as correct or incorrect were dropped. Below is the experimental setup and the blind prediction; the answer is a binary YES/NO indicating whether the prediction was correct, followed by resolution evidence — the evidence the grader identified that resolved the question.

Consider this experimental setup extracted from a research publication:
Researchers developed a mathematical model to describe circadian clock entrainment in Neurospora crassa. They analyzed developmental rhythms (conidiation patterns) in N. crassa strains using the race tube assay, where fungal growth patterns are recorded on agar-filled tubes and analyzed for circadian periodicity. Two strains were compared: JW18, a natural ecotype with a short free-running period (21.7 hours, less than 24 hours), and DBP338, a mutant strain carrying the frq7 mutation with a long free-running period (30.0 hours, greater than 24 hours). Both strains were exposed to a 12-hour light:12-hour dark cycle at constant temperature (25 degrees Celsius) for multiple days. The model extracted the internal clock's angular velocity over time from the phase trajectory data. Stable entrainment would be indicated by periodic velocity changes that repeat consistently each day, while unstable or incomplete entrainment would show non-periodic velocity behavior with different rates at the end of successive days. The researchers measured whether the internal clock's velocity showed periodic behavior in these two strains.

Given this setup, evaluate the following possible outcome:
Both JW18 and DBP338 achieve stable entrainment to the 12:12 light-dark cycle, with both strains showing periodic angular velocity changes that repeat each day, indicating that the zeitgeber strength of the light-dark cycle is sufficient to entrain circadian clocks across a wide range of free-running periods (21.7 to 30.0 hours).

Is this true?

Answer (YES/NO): NO